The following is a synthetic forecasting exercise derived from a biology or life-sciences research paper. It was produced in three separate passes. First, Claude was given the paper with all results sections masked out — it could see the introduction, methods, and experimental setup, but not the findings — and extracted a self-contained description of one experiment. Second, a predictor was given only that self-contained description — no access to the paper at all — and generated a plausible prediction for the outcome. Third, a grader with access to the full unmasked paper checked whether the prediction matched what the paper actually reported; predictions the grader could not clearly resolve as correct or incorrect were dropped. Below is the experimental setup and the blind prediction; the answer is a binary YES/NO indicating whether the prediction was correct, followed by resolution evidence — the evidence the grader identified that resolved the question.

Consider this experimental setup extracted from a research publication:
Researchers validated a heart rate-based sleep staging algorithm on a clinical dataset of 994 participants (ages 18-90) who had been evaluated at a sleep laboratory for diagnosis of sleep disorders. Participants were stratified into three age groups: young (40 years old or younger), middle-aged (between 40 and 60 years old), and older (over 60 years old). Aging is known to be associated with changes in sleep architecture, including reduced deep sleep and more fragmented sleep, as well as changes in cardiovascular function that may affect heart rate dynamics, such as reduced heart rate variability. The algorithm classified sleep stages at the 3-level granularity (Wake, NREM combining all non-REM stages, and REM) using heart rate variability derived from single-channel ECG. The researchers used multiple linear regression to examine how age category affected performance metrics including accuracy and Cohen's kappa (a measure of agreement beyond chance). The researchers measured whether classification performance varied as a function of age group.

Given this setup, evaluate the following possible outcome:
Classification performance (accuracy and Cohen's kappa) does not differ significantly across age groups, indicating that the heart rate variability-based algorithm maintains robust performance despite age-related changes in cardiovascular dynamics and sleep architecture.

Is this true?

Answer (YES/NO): NO